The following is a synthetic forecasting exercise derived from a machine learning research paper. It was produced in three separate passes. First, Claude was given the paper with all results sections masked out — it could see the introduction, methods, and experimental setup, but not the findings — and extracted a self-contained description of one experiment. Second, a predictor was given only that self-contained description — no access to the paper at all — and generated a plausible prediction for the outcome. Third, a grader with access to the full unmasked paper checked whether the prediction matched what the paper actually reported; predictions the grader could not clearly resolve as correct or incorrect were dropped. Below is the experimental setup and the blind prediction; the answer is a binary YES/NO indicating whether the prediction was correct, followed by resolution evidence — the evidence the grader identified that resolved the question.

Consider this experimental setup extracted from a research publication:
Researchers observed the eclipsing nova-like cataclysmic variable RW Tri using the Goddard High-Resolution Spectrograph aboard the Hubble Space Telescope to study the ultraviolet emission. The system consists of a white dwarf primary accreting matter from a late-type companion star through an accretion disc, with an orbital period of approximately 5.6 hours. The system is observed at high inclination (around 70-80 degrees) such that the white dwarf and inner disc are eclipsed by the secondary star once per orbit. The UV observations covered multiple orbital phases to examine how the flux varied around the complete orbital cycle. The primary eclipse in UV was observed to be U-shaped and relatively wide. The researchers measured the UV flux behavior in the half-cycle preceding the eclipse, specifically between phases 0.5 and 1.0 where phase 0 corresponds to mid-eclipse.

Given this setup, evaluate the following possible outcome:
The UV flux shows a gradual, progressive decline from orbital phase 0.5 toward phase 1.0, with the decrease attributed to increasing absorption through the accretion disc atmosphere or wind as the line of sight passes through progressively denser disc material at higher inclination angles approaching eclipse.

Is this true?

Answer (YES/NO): NO